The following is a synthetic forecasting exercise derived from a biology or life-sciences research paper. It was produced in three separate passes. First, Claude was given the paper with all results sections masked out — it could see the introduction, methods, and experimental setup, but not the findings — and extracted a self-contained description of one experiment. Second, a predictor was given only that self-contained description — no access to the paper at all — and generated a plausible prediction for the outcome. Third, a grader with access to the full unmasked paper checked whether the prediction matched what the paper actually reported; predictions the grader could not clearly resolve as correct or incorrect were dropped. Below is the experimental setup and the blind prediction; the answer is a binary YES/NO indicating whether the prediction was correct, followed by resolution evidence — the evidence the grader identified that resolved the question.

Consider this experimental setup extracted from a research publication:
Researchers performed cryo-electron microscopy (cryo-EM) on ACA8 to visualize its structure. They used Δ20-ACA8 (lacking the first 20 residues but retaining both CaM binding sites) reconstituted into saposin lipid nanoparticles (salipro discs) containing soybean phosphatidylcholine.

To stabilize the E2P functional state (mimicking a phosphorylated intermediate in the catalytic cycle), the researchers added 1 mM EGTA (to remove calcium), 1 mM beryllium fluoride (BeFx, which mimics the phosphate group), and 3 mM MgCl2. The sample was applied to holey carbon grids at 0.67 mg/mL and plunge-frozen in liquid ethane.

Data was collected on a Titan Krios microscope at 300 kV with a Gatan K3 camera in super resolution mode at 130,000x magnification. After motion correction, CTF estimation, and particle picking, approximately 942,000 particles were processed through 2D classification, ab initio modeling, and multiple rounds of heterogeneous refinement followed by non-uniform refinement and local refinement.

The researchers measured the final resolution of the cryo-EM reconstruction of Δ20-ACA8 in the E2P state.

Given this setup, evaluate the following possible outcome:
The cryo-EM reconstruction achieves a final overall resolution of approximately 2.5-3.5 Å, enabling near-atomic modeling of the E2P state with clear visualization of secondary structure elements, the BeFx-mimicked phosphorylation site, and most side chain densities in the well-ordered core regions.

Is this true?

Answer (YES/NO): YES